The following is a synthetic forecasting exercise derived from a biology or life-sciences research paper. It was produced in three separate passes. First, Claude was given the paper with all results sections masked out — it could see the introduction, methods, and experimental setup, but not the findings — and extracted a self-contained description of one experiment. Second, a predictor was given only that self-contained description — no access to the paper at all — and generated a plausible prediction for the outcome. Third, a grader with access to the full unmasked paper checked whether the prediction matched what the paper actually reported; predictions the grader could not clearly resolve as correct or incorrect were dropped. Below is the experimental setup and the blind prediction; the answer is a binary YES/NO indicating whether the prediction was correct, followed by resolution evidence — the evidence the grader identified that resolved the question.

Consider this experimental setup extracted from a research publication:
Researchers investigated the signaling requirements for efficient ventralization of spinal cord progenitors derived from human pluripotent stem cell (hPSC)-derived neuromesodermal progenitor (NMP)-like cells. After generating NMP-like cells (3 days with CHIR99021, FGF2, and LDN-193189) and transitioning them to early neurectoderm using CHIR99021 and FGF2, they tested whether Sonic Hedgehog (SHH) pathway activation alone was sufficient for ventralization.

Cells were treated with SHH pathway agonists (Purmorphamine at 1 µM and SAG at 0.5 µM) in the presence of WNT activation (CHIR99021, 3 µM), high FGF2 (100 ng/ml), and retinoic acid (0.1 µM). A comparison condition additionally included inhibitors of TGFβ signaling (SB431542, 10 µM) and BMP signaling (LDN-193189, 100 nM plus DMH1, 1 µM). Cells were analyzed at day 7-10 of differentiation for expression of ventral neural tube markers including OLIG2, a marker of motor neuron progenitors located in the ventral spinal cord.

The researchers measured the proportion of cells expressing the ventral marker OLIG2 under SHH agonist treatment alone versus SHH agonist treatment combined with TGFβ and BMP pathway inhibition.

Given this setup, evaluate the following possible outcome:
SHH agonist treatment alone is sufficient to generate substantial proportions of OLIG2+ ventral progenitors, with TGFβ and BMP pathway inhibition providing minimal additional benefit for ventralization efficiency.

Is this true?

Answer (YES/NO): NO